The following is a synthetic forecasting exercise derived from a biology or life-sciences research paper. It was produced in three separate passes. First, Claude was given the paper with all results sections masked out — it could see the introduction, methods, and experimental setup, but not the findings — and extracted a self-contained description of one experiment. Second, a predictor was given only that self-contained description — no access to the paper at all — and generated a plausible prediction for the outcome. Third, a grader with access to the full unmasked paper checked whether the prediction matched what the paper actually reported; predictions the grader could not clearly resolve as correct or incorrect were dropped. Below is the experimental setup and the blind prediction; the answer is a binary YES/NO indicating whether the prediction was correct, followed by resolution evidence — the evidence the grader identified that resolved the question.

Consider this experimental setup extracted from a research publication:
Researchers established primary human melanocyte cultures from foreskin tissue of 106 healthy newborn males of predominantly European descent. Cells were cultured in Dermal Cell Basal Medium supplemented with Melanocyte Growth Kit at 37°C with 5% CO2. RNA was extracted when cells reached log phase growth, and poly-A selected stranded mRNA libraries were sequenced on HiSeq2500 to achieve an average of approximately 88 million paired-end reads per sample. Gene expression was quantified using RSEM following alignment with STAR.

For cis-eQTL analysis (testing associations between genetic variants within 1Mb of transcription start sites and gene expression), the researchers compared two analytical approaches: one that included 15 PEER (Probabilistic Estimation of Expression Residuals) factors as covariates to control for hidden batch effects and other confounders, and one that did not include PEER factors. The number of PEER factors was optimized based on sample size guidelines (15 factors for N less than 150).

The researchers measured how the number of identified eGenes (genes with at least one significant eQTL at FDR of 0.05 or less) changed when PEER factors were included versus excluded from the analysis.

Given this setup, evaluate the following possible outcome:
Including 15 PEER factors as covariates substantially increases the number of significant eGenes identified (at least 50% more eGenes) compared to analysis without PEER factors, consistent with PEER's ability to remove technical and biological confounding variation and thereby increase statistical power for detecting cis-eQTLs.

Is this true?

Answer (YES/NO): YES